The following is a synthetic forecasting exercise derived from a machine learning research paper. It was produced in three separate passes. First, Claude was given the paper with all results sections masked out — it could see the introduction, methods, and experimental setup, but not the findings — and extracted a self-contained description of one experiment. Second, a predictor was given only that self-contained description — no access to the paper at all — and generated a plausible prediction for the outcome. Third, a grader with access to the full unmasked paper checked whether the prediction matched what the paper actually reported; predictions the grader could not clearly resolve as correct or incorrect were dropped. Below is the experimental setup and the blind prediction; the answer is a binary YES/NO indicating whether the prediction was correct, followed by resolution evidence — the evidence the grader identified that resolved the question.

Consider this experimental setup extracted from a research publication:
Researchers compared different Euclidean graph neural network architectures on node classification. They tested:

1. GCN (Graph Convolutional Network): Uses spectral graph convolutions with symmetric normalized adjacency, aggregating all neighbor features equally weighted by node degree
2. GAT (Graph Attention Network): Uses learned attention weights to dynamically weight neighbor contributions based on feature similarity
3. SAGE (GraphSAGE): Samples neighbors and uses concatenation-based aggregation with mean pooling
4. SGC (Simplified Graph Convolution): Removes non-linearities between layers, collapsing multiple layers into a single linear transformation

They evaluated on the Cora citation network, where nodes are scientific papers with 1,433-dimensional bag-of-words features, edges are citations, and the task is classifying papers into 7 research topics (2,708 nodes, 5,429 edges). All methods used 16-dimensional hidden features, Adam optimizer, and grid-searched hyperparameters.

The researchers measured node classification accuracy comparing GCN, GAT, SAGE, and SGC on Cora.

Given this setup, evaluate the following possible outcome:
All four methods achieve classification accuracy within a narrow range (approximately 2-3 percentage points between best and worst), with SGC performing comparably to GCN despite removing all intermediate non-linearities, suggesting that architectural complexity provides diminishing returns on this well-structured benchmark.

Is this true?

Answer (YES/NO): NO